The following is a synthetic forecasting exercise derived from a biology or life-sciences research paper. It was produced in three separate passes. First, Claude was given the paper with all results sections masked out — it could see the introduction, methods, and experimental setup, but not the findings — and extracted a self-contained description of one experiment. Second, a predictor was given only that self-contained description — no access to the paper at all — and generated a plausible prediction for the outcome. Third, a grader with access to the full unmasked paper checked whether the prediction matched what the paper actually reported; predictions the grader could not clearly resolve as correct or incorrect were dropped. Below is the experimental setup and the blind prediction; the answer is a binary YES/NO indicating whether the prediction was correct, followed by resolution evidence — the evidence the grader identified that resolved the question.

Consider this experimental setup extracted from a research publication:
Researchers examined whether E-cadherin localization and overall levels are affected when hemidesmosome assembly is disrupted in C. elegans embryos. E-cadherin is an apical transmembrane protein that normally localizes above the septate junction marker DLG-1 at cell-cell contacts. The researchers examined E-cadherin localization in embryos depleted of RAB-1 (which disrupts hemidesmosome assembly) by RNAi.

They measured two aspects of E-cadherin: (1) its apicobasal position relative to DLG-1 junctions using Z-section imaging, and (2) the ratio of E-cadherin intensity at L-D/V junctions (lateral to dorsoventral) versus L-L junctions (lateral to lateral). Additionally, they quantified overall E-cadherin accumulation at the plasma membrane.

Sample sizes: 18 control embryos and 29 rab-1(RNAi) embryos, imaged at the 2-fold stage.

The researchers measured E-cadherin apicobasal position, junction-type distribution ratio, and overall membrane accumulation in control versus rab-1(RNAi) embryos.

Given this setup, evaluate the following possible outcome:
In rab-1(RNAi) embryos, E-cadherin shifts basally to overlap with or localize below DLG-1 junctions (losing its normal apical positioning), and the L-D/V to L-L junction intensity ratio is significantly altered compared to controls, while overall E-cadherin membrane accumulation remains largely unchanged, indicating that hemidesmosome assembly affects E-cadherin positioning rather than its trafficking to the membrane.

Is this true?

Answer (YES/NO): NO